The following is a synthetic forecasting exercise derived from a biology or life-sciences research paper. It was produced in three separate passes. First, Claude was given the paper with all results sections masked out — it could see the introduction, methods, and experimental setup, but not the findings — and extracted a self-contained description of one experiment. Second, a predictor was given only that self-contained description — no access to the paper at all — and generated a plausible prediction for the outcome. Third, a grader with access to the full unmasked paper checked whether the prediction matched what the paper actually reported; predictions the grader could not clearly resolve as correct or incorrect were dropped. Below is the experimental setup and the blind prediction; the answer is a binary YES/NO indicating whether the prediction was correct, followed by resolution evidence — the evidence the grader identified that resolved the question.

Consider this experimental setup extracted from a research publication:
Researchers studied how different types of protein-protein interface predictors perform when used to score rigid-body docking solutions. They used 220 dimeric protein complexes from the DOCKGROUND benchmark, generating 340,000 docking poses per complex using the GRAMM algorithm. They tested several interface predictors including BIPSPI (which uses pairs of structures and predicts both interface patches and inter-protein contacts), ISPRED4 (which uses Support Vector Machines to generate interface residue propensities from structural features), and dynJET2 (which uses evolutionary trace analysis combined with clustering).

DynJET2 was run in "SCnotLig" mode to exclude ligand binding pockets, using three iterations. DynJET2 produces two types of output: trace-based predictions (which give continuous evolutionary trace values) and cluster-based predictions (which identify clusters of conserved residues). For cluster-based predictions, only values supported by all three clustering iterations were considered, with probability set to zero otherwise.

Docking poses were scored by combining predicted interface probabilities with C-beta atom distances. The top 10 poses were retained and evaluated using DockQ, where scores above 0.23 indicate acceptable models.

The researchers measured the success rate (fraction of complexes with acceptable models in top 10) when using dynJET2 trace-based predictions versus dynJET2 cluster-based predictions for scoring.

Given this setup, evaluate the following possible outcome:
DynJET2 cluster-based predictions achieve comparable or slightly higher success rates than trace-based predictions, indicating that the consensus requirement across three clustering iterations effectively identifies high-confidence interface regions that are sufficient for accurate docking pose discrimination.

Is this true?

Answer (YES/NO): NO